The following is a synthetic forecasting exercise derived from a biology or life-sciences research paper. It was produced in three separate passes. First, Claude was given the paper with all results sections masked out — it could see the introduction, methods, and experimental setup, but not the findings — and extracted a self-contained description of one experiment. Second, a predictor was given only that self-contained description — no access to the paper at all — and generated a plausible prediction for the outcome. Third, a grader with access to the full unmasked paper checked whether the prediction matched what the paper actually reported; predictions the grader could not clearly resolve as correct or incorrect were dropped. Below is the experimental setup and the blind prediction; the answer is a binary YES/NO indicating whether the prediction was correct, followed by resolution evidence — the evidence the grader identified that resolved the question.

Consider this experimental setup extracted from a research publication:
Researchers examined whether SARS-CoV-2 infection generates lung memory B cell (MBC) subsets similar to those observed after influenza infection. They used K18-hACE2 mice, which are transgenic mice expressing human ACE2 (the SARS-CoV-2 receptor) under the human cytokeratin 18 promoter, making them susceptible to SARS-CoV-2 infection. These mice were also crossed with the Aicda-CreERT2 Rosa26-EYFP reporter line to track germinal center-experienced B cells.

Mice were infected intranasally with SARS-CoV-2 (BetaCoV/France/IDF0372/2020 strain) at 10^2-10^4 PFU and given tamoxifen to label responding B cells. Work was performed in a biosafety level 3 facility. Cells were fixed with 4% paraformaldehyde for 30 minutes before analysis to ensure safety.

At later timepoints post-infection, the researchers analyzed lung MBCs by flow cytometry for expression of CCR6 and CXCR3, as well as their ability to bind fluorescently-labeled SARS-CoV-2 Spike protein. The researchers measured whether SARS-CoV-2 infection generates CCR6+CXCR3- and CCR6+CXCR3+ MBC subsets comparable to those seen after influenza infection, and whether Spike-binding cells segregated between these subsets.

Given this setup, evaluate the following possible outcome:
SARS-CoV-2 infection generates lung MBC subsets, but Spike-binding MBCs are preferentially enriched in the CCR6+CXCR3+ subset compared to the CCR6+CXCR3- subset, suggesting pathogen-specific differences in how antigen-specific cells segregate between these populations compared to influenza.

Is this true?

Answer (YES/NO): NO